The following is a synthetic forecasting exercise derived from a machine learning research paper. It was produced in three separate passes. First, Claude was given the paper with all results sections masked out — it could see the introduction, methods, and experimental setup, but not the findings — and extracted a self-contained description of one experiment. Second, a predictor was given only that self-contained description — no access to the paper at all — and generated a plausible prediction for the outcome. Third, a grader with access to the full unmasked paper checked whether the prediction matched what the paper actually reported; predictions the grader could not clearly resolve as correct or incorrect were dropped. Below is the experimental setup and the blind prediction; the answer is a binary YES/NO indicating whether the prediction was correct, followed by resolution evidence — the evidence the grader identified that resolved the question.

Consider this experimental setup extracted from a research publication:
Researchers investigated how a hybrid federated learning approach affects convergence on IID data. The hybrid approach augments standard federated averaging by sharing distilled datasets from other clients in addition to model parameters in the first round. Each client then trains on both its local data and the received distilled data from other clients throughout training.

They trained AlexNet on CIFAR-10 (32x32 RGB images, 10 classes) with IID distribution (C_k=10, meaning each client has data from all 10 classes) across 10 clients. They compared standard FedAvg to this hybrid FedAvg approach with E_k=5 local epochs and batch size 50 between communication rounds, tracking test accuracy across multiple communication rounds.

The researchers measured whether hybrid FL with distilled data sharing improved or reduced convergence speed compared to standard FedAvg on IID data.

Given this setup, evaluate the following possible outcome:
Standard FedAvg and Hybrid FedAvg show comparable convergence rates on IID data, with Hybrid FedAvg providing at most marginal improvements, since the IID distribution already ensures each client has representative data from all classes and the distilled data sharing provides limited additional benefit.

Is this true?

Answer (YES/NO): NO